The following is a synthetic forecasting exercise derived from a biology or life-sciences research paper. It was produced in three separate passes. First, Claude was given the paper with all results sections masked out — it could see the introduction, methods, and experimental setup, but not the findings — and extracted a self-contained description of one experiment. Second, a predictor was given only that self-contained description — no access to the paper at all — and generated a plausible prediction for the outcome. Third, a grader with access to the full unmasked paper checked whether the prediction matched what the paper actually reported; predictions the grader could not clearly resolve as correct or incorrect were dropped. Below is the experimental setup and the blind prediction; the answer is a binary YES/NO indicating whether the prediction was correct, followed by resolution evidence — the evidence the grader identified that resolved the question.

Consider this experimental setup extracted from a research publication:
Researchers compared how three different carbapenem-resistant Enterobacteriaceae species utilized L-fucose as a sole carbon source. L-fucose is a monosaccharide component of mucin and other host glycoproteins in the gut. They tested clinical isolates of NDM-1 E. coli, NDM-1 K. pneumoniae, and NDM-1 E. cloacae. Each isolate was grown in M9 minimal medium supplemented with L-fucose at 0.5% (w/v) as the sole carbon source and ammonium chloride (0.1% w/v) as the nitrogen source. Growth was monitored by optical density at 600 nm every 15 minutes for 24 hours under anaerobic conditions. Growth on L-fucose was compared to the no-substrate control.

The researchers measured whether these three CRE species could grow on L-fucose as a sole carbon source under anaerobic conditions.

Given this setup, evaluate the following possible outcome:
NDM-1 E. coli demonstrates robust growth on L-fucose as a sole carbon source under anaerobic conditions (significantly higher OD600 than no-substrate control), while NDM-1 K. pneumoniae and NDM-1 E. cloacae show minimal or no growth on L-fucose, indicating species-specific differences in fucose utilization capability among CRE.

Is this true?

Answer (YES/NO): NO